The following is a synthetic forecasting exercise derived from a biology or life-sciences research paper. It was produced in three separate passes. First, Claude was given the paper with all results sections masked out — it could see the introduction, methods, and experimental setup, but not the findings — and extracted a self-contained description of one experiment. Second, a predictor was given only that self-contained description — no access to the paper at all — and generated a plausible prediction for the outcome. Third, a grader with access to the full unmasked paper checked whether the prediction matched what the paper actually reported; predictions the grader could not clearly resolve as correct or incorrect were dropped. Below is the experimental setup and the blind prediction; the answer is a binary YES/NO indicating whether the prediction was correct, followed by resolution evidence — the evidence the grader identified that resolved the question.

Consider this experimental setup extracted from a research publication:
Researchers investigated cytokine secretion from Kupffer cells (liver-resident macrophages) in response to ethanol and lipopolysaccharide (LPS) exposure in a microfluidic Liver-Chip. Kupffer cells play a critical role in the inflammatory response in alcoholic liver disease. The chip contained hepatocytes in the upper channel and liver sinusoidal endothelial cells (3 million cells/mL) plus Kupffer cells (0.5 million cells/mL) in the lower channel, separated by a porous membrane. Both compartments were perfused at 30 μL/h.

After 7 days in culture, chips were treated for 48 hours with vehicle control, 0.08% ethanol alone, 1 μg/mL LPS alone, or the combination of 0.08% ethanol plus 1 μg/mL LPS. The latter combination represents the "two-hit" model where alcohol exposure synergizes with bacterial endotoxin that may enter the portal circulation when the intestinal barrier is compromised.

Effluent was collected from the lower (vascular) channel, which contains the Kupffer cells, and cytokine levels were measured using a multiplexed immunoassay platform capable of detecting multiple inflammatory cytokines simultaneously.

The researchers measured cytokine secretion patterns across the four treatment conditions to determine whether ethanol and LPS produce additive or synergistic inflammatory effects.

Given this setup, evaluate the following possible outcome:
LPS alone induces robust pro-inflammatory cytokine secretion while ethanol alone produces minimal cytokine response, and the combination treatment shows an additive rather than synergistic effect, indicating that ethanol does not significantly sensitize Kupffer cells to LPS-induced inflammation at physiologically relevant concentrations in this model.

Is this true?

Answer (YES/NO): NO